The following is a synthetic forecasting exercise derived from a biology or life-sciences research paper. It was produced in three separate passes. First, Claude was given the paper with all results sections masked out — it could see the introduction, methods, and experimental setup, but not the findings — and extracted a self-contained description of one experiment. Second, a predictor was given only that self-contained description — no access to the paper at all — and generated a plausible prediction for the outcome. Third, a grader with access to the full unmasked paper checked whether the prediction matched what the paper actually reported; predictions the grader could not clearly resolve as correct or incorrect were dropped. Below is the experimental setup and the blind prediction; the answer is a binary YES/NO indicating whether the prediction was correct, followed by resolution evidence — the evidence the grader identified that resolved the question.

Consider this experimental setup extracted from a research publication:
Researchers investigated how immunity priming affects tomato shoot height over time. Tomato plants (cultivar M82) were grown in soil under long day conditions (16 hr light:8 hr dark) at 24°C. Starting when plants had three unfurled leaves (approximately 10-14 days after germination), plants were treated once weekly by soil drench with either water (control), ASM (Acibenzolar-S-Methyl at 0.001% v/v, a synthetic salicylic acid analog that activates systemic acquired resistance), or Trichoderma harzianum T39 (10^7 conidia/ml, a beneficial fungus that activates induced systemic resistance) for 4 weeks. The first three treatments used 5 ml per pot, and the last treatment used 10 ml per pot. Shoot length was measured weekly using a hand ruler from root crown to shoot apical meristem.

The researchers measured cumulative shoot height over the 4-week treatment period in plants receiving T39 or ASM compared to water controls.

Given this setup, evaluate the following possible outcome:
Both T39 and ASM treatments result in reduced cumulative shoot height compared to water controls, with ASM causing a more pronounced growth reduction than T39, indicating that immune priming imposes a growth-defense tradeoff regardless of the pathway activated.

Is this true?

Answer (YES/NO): NO